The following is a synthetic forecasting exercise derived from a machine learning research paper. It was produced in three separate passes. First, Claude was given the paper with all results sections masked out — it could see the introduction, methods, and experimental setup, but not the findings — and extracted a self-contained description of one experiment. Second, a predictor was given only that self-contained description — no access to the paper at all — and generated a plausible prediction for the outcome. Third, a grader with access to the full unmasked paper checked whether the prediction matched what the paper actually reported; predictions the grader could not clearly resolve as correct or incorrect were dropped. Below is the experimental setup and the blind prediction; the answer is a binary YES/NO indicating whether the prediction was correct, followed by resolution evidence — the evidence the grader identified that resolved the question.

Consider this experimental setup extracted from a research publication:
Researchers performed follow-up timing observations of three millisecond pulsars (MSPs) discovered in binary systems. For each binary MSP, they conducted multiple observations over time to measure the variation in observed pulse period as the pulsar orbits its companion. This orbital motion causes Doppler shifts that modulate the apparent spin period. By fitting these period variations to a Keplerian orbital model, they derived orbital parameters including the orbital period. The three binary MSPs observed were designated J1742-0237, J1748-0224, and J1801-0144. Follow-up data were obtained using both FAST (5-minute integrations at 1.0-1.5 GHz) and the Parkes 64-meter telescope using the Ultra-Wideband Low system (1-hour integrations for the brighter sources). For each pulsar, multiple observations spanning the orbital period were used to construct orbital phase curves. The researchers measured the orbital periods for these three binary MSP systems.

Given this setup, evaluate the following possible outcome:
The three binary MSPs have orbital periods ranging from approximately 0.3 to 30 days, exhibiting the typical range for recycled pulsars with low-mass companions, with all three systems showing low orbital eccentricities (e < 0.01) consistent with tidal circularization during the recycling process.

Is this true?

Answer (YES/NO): YES